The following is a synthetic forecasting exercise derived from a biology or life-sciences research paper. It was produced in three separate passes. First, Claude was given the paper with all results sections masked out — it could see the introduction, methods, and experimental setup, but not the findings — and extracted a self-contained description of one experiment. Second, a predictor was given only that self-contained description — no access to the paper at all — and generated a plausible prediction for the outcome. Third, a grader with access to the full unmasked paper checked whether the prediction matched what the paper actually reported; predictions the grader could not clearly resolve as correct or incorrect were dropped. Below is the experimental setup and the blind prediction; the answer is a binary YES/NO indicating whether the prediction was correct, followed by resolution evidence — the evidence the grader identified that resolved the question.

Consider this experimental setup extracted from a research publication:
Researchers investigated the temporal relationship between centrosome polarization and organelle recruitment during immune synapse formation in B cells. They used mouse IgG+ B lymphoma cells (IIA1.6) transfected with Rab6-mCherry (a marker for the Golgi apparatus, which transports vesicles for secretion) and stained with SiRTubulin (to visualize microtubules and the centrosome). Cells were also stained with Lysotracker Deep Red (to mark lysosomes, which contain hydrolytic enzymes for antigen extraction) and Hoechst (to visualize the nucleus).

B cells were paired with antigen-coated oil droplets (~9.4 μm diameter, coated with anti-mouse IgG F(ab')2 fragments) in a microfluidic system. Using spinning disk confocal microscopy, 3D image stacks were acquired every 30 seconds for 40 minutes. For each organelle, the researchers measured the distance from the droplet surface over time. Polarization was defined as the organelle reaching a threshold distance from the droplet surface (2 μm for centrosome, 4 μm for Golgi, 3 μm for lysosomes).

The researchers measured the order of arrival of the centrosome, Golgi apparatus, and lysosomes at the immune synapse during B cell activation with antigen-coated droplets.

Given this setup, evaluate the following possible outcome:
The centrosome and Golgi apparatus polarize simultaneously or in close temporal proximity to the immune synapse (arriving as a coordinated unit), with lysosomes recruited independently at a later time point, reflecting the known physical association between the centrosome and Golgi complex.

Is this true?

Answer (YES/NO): NO